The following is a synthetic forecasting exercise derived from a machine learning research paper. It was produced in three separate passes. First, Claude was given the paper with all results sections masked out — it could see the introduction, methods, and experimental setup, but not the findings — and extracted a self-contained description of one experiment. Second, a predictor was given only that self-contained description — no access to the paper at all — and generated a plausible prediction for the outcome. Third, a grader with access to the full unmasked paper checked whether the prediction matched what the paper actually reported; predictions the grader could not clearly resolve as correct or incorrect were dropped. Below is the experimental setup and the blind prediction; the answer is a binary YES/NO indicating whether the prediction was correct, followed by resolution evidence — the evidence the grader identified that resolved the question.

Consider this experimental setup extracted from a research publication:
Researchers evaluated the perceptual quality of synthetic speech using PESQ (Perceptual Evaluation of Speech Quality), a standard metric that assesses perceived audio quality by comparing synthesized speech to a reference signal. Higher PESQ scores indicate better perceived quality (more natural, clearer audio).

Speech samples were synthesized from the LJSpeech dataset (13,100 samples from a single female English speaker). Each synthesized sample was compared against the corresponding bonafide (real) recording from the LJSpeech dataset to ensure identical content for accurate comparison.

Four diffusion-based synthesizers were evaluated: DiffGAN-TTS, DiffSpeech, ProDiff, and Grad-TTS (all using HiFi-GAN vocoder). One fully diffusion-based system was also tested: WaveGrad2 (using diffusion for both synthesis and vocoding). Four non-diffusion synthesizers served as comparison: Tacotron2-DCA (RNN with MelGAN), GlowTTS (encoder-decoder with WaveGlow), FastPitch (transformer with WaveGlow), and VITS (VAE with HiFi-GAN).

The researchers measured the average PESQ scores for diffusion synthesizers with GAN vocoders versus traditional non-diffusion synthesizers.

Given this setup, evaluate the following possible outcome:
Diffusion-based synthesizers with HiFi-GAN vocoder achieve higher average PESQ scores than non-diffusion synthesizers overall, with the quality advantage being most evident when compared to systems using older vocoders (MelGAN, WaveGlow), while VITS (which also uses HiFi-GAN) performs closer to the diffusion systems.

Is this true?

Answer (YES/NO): NO